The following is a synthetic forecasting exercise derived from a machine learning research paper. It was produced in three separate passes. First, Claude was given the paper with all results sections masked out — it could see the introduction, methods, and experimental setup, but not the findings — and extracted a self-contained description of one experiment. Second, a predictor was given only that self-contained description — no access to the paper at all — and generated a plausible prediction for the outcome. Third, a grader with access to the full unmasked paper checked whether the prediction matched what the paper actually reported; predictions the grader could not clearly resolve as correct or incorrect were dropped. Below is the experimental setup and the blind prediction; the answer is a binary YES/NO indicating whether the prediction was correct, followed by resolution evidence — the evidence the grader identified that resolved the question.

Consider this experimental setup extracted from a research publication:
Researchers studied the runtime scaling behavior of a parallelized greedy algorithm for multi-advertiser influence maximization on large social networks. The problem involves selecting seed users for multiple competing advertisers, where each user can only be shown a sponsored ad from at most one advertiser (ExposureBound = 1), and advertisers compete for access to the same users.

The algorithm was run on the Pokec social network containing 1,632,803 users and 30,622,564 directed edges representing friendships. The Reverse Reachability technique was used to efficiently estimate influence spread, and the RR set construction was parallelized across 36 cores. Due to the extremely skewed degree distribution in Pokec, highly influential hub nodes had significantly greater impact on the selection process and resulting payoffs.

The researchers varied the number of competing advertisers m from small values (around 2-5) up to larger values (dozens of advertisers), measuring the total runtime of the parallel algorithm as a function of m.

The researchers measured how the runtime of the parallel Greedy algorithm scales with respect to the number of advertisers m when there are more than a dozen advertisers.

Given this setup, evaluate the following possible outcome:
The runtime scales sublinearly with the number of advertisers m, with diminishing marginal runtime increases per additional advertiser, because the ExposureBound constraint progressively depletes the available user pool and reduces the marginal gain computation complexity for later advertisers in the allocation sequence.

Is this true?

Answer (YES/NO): NO